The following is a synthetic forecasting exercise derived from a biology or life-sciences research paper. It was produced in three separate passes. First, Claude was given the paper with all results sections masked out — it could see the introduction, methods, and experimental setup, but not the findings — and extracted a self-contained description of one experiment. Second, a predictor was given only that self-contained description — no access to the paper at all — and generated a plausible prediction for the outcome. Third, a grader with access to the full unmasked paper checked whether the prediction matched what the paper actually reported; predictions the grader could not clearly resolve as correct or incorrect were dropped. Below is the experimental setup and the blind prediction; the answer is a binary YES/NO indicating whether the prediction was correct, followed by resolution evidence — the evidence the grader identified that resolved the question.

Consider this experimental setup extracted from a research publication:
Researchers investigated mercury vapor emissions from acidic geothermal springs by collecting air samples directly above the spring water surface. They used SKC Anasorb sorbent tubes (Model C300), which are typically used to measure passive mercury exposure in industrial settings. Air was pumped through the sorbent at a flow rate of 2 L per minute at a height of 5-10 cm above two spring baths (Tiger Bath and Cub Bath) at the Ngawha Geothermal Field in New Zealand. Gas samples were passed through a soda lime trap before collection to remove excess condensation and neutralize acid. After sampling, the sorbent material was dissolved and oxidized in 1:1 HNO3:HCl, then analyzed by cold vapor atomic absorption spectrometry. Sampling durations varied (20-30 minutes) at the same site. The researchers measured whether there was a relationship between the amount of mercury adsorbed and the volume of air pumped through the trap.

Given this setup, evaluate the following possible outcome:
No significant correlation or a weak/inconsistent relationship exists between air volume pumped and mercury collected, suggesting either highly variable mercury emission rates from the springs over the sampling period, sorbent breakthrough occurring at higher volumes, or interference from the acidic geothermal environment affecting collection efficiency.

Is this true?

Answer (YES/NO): NO